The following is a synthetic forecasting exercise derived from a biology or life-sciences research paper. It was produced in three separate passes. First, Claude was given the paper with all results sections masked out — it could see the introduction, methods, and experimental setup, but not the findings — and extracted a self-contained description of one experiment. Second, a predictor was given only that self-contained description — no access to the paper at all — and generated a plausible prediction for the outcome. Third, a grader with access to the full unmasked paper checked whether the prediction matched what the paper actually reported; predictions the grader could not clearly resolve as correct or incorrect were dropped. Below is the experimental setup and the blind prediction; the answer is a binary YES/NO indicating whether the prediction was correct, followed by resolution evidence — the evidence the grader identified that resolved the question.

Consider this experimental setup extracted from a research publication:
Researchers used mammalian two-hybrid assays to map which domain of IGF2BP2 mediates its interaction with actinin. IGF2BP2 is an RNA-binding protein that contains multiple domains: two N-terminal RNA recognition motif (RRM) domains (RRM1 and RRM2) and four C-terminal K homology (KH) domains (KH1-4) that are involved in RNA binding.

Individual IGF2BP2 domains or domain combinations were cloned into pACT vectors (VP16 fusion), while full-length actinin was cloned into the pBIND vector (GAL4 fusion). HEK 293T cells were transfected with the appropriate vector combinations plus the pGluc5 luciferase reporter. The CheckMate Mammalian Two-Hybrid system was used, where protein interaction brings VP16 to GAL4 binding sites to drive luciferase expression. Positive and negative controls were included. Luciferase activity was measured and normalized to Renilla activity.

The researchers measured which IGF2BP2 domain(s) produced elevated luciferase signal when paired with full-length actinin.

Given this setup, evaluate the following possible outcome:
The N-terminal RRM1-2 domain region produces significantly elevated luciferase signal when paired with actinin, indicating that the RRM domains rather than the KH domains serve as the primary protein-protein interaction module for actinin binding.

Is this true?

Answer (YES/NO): NO